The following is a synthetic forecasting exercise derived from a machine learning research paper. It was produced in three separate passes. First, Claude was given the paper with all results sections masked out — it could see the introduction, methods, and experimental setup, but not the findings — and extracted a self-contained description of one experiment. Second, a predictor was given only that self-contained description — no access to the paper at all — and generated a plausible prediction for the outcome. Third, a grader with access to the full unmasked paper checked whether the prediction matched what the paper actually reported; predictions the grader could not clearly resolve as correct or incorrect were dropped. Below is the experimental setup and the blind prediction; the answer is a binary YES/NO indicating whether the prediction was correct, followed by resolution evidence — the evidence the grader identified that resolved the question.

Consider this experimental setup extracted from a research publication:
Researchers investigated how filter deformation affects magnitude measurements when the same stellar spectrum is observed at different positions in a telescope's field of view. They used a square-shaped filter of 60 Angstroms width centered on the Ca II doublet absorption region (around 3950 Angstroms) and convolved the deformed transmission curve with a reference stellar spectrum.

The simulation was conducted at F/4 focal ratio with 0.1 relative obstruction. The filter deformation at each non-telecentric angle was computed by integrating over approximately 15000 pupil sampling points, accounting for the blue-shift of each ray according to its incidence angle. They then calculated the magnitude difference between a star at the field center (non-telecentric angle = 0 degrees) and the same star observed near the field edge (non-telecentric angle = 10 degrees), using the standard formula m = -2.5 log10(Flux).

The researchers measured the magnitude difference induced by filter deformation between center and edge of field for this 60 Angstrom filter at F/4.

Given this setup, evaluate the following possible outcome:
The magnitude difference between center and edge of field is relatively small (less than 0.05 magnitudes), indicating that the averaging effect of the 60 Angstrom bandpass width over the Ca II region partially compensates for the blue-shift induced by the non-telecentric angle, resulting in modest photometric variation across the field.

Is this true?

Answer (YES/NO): NO